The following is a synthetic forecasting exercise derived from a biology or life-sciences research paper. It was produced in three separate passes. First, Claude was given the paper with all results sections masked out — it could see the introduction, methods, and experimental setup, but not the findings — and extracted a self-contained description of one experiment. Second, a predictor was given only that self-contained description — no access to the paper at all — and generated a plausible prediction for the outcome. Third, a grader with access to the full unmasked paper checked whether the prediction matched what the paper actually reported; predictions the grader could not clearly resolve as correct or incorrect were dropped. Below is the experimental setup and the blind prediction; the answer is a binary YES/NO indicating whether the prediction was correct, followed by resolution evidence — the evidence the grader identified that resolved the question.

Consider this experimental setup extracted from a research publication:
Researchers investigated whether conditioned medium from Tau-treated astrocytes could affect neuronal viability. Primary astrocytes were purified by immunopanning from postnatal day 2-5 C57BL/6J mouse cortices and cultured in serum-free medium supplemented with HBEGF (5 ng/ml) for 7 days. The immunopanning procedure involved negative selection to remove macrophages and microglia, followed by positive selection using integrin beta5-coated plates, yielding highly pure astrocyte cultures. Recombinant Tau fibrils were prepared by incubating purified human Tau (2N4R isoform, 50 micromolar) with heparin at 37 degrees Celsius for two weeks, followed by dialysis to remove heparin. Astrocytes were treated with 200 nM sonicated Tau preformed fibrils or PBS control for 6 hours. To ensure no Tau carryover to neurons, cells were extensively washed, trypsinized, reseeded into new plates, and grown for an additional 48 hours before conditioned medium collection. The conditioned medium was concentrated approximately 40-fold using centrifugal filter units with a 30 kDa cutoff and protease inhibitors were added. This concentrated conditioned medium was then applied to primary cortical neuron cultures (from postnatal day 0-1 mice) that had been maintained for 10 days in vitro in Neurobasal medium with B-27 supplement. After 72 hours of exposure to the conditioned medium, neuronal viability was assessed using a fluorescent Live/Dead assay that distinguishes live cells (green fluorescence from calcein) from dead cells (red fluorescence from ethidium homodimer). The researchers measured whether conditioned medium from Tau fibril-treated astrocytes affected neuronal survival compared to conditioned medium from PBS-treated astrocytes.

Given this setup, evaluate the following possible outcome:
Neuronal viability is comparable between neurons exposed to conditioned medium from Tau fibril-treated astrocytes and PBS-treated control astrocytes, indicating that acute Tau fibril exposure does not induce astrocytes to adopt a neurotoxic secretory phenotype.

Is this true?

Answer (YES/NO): NO